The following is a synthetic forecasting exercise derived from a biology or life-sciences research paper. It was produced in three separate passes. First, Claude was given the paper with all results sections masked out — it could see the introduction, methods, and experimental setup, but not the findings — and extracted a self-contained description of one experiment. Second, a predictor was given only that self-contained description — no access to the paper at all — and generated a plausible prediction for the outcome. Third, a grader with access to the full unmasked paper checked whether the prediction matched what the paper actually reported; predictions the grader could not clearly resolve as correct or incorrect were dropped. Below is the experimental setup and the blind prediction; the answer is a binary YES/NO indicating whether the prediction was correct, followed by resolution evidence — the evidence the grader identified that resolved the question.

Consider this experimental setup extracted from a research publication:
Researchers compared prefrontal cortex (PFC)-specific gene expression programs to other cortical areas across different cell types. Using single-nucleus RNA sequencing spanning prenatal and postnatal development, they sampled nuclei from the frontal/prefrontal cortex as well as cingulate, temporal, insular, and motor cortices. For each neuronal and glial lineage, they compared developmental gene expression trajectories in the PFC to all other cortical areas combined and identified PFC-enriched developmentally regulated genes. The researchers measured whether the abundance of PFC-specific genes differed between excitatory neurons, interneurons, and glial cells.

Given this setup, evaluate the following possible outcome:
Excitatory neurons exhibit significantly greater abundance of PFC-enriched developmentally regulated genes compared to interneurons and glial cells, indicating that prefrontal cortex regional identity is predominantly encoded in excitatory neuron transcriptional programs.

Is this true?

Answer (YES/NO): NO